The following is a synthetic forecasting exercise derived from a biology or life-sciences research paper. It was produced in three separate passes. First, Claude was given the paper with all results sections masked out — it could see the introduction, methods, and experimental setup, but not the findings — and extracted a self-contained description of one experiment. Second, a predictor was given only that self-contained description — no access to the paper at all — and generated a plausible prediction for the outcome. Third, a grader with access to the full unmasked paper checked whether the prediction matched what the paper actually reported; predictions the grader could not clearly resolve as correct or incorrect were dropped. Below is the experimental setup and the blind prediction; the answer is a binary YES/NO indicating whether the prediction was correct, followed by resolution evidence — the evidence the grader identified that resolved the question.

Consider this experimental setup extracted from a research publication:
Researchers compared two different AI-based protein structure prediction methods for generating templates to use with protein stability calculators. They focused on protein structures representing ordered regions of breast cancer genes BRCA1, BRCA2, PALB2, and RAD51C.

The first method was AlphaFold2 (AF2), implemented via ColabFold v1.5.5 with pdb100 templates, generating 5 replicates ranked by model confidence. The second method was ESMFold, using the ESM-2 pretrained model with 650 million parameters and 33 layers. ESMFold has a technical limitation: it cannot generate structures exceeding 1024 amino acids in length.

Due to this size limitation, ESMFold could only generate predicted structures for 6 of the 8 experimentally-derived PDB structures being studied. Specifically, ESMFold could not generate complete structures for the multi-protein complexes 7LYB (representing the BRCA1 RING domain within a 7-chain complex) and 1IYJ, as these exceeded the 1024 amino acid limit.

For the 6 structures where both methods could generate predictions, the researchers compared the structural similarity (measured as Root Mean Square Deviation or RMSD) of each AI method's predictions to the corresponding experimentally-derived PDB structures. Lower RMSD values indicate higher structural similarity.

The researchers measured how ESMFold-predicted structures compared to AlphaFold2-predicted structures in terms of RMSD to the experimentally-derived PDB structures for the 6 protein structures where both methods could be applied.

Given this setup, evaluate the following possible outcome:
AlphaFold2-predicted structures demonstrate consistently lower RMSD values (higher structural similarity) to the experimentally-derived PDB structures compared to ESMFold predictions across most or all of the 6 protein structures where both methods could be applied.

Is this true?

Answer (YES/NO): YES